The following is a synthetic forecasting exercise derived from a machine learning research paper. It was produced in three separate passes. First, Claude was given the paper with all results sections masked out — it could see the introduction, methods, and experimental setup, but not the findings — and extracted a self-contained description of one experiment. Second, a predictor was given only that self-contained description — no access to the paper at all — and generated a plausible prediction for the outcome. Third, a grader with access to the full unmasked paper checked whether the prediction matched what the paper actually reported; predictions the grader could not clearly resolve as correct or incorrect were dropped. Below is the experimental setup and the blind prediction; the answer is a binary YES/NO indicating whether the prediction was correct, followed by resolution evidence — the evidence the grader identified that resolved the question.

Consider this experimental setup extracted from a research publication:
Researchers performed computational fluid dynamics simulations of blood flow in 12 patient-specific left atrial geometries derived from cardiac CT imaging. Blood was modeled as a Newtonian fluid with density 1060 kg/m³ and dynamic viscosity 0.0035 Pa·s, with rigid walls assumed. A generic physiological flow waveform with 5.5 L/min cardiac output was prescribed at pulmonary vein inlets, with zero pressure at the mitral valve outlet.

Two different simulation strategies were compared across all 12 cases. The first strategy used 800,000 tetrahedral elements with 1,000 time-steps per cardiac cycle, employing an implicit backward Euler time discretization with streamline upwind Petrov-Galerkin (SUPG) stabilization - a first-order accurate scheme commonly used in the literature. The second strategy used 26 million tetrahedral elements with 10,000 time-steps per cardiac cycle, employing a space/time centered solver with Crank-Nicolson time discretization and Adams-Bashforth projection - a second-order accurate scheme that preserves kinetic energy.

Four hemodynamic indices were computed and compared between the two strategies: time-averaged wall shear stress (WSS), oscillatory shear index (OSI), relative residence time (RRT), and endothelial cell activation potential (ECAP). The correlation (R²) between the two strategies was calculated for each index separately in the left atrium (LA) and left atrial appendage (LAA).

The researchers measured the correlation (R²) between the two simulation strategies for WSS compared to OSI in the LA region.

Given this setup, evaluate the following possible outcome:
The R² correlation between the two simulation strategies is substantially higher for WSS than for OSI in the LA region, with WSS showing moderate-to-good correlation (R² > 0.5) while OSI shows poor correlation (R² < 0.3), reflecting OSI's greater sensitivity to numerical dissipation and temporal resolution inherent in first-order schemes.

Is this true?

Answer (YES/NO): NO